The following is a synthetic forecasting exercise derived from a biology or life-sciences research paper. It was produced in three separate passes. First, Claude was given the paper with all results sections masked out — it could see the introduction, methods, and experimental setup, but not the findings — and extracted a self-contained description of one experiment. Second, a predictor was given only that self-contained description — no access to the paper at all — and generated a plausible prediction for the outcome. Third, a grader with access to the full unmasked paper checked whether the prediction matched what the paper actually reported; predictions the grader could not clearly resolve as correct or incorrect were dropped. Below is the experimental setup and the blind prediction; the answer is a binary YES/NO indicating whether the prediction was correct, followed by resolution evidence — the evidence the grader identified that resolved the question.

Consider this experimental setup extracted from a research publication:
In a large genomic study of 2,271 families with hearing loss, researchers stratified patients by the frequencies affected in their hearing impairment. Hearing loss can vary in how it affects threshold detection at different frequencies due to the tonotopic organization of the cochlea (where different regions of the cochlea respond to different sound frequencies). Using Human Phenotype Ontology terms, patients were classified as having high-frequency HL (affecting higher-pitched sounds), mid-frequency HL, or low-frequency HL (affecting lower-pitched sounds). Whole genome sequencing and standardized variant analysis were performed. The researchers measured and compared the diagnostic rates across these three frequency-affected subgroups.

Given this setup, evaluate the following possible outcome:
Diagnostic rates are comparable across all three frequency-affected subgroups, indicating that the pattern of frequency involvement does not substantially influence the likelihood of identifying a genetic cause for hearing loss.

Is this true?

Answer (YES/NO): NO